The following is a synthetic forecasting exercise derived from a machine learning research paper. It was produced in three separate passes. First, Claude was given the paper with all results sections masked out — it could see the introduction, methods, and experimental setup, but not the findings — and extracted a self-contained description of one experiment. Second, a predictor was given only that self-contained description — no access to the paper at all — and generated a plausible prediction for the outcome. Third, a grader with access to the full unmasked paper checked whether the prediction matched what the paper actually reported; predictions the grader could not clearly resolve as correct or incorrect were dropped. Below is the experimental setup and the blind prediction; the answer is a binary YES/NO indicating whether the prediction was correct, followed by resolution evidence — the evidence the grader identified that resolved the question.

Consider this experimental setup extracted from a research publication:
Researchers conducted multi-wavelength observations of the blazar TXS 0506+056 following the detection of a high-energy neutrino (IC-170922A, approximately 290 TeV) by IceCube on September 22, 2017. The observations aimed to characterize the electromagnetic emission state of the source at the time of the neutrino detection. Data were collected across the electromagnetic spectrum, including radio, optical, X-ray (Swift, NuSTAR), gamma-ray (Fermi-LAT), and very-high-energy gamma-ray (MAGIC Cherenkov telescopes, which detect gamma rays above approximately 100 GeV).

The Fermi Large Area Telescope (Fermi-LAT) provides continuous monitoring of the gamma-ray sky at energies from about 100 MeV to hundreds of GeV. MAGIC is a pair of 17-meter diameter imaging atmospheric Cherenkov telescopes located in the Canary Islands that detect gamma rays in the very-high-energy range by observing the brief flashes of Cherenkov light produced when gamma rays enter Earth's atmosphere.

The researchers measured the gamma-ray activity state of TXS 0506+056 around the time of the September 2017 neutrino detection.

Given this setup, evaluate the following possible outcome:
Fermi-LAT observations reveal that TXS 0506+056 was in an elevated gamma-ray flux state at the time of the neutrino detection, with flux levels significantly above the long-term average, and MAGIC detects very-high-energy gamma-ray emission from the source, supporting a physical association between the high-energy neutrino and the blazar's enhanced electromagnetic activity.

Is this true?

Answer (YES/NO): YES